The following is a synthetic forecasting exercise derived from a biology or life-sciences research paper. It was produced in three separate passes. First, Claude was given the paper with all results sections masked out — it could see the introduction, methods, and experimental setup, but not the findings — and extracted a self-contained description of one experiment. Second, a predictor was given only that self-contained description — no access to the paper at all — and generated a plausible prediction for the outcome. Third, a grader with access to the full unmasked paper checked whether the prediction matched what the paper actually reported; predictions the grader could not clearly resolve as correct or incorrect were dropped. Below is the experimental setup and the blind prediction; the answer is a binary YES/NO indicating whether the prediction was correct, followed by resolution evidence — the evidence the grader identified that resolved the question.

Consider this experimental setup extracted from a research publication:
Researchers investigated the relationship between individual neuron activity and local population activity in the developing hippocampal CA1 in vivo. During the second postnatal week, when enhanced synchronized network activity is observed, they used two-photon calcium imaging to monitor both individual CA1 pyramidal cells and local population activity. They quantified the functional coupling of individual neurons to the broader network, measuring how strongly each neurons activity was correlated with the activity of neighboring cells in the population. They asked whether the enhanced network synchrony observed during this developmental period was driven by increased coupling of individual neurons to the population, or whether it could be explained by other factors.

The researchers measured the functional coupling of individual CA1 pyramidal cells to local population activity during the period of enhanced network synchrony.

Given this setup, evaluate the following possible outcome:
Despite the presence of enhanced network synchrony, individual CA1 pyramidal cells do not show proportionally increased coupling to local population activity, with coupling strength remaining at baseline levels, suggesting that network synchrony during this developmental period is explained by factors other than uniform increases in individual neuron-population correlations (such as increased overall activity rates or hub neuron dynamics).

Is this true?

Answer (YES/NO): NO